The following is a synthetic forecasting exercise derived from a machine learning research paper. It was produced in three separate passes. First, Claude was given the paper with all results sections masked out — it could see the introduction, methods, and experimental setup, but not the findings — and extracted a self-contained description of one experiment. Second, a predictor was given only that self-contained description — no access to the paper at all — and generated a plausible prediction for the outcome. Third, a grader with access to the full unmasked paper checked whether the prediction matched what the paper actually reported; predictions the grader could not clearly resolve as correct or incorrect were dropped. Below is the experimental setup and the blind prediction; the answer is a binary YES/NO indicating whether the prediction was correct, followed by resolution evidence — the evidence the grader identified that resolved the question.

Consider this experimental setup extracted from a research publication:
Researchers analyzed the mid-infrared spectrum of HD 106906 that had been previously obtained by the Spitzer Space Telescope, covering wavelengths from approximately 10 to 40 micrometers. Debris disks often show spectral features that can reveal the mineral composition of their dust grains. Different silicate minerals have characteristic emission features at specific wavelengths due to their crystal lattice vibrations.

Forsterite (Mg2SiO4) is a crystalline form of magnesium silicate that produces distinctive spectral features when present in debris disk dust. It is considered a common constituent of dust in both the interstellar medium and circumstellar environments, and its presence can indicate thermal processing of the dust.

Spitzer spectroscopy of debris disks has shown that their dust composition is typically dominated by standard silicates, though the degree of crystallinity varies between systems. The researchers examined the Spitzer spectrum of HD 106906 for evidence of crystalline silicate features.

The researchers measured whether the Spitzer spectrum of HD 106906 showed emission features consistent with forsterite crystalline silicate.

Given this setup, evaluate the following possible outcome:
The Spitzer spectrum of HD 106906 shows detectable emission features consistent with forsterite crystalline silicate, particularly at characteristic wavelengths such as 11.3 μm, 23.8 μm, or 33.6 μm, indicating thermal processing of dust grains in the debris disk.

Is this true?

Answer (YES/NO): YES